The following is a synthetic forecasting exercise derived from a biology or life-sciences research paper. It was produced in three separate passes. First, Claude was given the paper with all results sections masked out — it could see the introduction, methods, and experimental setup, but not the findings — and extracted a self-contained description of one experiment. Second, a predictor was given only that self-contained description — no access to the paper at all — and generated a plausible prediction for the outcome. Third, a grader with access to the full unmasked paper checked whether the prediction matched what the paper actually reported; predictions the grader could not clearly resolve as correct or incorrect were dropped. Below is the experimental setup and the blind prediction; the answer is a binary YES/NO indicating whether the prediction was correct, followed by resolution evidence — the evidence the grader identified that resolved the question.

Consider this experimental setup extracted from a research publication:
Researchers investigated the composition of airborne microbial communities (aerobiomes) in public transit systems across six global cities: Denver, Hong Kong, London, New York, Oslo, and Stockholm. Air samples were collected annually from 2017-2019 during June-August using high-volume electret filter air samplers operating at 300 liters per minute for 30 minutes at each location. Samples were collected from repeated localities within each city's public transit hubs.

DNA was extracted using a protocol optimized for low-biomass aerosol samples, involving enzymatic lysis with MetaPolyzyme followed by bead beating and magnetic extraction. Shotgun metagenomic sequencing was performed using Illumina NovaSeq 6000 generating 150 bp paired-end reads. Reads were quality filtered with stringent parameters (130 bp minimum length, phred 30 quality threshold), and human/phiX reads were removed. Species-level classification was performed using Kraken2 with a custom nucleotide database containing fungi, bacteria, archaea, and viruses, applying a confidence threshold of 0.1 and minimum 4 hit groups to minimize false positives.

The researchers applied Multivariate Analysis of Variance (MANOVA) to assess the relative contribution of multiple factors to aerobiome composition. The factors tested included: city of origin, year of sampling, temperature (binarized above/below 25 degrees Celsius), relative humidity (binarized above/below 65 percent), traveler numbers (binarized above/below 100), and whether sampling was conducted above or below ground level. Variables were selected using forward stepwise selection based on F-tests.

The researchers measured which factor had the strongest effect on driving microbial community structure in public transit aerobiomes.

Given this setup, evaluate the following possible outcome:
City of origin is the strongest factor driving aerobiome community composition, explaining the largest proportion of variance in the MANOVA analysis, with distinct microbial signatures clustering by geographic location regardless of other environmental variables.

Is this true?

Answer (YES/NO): YES